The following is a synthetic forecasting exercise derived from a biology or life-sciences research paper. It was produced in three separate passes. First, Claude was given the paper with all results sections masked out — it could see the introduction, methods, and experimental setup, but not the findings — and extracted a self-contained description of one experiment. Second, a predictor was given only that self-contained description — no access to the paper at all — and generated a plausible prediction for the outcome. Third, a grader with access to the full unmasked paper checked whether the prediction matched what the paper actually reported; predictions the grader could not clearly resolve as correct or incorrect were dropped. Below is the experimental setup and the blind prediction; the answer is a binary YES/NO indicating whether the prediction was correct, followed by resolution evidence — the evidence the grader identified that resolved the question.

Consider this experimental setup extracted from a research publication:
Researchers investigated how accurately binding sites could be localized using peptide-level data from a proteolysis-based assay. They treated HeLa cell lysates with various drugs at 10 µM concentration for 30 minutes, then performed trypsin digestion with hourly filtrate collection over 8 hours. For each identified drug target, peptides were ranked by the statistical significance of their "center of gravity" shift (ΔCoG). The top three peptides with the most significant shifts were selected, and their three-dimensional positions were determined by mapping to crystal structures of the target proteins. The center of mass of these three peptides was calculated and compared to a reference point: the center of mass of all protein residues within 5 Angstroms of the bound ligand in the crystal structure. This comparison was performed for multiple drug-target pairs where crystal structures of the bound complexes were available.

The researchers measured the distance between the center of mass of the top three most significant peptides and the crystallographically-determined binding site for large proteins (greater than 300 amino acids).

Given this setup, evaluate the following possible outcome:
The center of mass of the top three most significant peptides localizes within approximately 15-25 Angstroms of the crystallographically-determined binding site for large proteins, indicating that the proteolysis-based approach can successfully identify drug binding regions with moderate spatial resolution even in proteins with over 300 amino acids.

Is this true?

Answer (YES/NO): NO